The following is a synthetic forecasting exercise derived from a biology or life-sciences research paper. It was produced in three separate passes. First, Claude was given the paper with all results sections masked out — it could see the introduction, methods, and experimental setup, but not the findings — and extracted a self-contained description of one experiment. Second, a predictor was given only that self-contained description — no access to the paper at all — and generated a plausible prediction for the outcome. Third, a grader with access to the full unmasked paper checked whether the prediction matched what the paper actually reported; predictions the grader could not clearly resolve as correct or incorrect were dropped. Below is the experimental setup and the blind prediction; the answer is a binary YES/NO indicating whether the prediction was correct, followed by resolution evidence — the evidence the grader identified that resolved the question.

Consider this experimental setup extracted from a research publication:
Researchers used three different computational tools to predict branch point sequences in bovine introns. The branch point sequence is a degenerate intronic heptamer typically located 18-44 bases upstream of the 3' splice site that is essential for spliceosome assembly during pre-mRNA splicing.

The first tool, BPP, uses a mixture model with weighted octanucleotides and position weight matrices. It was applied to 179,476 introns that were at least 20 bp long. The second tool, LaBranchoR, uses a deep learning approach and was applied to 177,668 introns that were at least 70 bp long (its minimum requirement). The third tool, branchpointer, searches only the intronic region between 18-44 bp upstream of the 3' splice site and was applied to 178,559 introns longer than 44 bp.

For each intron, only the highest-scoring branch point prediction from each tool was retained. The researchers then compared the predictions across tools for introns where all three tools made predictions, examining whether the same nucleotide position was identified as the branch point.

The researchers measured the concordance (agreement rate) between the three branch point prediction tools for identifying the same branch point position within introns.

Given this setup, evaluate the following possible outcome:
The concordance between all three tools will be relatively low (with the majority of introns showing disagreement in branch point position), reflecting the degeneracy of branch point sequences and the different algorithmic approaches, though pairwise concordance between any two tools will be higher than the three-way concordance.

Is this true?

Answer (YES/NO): NO